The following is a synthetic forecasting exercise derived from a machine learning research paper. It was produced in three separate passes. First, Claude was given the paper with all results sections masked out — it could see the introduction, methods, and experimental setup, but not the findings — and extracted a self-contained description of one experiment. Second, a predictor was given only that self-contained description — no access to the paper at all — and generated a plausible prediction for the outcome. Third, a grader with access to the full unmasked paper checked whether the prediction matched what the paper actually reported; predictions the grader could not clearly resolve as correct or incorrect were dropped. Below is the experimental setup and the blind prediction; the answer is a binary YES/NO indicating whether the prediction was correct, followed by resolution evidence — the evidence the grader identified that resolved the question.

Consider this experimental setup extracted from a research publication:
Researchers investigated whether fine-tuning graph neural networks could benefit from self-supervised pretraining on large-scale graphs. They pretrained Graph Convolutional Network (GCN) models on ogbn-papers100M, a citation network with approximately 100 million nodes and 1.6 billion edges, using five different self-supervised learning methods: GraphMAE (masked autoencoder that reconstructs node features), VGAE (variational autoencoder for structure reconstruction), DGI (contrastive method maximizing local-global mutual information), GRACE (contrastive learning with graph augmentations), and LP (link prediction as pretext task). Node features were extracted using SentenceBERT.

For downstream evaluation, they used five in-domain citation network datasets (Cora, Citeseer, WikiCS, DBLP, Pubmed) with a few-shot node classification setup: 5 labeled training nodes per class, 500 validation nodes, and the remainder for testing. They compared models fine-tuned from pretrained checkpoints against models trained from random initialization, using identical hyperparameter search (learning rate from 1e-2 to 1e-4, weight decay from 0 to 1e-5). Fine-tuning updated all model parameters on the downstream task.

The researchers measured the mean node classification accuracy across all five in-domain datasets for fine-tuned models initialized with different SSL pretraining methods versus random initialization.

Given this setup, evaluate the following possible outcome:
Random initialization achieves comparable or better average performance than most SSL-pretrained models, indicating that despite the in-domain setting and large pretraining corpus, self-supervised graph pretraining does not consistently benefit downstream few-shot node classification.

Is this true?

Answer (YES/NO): YES